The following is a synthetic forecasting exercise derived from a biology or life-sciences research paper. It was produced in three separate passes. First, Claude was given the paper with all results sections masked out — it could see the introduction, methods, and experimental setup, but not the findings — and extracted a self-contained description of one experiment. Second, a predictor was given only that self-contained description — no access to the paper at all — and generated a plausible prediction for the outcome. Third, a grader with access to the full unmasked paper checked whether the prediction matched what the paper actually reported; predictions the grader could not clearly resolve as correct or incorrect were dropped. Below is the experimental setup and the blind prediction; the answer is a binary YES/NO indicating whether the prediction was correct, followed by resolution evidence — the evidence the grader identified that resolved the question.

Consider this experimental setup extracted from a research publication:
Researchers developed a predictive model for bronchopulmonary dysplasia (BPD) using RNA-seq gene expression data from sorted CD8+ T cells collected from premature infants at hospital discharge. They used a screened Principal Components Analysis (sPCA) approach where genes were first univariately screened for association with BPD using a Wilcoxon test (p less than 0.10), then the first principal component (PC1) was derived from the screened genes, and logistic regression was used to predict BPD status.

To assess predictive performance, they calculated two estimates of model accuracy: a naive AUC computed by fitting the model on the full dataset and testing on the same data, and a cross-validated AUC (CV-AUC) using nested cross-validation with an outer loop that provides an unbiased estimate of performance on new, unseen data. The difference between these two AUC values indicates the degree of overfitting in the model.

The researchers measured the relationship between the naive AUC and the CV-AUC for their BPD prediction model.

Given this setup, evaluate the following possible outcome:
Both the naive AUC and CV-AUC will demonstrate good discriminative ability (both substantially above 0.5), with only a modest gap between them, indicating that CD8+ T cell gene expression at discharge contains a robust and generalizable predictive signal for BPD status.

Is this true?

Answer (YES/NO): YES